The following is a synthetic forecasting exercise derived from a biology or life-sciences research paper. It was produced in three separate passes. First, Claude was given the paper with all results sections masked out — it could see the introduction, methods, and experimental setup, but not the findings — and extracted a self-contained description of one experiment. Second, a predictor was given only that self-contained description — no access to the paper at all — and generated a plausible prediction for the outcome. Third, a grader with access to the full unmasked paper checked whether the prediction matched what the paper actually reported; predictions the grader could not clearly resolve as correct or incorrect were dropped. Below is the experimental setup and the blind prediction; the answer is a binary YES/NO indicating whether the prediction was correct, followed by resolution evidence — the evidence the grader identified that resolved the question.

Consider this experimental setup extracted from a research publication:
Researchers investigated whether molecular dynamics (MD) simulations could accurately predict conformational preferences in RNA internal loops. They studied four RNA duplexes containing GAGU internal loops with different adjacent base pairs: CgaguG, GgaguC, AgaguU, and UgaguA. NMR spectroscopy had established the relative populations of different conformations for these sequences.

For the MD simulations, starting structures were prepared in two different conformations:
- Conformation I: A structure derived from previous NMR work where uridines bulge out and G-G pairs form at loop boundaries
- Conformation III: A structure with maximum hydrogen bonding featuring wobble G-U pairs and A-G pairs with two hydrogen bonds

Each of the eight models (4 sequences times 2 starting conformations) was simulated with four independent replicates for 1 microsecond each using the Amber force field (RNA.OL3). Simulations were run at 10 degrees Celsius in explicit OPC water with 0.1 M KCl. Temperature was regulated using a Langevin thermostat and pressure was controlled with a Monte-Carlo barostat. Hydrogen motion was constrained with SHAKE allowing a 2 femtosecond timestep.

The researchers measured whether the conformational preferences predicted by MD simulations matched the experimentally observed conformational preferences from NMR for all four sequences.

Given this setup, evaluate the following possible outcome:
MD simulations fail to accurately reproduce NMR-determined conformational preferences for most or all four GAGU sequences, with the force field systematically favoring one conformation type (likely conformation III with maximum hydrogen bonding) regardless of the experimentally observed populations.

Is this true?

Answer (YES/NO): NO